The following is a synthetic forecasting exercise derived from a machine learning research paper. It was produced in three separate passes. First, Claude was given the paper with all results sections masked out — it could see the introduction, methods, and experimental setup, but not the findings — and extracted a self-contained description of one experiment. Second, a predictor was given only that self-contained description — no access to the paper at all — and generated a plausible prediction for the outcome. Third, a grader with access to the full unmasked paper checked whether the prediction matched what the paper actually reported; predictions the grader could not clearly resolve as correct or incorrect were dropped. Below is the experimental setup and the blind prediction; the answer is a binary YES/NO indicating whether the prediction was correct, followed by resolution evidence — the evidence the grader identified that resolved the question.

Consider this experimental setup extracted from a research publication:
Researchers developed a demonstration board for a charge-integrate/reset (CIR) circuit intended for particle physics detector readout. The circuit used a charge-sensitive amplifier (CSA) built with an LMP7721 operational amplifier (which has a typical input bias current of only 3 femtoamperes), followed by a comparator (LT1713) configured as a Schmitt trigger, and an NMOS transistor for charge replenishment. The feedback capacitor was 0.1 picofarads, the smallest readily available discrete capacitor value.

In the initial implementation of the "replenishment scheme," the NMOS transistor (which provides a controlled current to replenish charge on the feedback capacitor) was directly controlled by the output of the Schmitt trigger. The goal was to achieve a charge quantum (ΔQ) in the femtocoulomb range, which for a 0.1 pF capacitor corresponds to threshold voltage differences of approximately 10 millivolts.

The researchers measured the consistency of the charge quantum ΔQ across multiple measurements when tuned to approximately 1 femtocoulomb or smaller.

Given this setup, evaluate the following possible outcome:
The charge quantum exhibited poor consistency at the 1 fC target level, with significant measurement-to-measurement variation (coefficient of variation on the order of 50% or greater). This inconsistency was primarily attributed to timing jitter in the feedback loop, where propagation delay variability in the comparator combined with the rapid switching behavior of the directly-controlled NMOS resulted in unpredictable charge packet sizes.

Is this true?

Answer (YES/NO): NO